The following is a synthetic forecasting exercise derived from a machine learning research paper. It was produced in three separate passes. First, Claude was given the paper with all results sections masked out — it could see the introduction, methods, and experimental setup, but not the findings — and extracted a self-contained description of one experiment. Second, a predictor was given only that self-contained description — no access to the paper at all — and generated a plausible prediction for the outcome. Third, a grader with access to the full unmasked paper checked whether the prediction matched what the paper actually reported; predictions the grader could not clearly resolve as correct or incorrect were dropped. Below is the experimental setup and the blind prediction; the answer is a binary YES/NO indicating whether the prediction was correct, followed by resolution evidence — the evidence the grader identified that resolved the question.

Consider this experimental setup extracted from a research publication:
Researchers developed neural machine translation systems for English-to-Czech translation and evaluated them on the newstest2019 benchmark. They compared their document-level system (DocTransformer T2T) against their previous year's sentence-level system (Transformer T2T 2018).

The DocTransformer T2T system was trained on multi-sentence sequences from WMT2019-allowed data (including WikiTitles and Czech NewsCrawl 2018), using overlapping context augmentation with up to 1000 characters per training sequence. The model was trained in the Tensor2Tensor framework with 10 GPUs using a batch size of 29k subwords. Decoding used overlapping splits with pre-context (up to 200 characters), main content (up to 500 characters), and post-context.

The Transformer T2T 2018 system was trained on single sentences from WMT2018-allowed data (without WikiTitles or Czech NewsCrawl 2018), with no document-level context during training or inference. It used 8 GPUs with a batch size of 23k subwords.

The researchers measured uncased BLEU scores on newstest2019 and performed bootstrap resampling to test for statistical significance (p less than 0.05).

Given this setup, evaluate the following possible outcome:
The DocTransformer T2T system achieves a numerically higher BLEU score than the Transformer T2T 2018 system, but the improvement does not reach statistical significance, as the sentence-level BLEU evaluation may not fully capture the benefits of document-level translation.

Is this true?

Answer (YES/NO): YES